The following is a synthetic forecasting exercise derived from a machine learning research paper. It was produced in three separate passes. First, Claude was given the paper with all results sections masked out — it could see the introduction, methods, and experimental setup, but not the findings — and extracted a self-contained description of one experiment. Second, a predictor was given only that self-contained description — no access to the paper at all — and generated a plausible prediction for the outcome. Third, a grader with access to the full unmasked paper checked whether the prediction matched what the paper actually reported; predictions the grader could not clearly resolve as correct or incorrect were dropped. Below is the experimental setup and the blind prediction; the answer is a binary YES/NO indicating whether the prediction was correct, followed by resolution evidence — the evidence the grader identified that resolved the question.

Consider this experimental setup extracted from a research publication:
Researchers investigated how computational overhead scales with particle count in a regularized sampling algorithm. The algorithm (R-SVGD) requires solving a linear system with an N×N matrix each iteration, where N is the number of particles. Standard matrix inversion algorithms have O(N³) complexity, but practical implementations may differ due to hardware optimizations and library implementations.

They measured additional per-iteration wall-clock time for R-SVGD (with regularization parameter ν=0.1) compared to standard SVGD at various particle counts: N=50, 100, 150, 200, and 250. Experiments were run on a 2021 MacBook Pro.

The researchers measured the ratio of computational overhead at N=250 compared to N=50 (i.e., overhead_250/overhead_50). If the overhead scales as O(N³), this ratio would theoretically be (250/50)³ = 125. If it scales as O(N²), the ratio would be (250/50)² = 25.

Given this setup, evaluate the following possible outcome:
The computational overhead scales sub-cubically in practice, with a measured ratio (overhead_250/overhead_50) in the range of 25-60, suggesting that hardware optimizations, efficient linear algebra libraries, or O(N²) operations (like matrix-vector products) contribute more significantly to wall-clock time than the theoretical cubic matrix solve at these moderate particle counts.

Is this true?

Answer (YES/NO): NO